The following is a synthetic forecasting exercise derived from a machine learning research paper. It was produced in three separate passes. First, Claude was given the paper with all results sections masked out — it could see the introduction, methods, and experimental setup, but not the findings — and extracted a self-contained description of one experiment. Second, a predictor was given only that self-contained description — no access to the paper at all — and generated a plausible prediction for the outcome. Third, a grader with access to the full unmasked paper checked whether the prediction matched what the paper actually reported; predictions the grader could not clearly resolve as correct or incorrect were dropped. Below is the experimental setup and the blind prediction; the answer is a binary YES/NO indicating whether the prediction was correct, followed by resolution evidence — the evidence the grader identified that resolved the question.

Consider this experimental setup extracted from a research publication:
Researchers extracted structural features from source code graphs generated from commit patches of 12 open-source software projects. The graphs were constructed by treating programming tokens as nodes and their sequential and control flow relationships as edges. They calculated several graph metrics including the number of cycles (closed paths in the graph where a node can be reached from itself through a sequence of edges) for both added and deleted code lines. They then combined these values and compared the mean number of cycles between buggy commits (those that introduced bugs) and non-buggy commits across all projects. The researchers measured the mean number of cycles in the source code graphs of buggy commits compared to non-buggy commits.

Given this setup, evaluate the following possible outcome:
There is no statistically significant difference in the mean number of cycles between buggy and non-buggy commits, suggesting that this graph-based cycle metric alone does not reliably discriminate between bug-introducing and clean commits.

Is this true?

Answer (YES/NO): NO